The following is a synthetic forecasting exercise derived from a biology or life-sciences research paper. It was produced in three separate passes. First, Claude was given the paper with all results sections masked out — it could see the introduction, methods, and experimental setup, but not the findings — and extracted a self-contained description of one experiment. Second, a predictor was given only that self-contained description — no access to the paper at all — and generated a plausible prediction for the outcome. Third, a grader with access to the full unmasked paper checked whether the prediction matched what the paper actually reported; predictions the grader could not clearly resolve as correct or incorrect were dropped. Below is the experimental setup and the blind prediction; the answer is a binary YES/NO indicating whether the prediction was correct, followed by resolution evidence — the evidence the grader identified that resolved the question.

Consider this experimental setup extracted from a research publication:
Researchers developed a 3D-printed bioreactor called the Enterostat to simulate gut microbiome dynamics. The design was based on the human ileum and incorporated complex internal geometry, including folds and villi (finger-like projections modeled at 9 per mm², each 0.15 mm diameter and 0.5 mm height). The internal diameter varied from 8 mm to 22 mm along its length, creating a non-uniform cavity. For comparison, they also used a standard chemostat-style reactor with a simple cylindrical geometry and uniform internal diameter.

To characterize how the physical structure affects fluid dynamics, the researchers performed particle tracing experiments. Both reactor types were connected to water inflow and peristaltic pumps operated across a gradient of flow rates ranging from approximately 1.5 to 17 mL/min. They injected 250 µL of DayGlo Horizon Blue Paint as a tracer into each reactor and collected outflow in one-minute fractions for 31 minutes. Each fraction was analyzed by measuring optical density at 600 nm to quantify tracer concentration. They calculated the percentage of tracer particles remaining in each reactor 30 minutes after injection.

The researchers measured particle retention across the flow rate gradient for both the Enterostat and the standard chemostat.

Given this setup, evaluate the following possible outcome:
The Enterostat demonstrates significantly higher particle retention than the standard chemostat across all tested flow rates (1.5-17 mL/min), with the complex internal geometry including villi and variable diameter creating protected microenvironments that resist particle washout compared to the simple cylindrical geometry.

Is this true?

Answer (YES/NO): YES